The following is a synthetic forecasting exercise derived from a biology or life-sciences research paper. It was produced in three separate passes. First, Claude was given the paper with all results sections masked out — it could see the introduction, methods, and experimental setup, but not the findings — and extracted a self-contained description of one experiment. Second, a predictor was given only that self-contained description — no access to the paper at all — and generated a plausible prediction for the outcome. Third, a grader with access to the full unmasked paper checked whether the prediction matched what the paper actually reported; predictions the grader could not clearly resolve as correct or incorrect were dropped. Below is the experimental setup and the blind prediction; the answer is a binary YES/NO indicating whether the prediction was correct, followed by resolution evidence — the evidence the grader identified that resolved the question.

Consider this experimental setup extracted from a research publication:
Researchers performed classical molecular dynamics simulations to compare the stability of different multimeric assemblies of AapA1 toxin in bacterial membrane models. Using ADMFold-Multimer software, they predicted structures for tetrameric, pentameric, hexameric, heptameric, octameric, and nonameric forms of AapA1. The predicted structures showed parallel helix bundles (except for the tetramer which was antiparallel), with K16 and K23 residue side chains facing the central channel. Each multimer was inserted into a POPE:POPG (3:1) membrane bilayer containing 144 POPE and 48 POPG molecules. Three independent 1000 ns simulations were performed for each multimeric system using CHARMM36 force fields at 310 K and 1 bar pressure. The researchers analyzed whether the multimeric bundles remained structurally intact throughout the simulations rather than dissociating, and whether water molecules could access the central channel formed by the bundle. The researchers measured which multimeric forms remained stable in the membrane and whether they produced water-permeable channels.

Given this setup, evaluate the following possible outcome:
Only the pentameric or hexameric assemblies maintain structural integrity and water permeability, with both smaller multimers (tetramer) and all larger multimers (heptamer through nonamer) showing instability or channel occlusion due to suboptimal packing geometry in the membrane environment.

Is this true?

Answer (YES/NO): NO